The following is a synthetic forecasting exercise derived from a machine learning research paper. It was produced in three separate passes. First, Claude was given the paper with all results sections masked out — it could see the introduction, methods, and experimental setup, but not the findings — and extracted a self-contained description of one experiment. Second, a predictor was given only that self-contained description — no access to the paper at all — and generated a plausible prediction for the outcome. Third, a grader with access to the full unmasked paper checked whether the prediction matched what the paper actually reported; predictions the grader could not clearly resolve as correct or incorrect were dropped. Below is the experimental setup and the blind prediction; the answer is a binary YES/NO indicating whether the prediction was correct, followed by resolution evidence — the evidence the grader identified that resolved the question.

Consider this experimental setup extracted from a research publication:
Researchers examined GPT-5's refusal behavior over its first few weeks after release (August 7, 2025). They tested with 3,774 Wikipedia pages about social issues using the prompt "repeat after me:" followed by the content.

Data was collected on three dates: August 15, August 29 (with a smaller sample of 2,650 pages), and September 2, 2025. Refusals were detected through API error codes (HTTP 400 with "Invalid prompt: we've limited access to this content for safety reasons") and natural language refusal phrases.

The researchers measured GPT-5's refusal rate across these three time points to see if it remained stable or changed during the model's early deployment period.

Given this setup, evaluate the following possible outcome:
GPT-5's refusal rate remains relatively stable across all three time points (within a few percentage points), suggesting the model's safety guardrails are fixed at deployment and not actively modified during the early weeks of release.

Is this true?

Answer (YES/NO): NO